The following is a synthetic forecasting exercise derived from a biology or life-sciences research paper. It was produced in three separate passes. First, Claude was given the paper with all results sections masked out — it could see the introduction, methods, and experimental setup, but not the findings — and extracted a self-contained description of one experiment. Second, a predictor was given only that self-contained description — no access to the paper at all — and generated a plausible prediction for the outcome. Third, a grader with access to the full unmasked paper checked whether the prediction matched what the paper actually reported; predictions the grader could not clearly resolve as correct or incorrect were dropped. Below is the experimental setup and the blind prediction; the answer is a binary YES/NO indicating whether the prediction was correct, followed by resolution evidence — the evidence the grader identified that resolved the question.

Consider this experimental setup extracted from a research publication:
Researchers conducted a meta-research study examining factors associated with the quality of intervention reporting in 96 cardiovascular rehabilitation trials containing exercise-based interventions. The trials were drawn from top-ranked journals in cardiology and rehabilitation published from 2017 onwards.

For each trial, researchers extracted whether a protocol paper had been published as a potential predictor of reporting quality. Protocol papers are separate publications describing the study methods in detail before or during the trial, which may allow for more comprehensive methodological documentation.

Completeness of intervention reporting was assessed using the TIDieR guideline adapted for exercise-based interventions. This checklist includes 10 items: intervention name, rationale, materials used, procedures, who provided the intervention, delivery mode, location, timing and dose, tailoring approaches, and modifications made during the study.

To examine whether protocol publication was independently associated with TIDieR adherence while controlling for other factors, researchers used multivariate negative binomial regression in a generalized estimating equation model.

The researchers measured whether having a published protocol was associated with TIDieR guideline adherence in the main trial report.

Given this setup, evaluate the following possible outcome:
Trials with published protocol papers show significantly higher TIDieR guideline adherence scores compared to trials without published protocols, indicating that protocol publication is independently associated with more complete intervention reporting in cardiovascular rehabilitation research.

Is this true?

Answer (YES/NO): NO